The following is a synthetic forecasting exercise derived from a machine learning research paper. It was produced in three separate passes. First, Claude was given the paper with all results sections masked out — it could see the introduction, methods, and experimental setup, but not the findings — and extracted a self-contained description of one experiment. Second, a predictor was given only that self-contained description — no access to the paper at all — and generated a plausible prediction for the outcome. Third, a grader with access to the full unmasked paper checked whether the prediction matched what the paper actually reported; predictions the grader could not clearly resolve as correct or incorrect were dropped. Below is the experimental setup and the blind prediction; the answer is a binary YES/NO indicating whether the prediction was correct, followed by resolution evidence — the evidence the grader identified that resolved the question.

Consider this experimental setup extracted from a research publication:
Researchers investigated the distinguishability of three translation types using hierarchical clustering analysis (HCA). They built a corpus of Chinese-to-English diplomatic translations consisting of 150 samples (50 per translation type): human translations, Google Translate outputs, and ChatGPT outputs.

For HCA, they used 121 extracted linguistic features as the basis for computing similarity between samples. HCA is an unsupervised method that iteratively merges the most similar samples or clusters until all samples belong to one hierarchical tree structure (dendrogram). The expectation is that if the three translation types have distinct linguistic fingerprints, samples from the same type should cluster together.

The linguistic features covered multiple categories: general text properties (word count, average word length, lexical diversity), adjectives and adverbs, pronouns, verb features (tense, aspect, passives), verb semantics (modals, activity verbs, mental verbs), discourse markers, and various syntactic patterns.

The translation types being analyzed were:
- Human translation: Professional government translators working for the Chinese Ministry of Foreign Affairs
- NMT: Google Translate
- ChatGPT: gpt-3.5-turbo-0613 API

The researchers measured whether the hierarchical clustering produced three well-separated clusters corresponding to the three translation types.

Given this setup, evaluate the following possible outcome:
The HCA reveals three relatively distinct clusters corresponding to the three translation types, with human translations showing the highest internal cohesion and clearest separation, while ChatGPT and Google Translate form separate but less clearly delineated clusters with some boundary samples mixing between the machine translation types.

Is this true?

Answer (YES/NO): NO